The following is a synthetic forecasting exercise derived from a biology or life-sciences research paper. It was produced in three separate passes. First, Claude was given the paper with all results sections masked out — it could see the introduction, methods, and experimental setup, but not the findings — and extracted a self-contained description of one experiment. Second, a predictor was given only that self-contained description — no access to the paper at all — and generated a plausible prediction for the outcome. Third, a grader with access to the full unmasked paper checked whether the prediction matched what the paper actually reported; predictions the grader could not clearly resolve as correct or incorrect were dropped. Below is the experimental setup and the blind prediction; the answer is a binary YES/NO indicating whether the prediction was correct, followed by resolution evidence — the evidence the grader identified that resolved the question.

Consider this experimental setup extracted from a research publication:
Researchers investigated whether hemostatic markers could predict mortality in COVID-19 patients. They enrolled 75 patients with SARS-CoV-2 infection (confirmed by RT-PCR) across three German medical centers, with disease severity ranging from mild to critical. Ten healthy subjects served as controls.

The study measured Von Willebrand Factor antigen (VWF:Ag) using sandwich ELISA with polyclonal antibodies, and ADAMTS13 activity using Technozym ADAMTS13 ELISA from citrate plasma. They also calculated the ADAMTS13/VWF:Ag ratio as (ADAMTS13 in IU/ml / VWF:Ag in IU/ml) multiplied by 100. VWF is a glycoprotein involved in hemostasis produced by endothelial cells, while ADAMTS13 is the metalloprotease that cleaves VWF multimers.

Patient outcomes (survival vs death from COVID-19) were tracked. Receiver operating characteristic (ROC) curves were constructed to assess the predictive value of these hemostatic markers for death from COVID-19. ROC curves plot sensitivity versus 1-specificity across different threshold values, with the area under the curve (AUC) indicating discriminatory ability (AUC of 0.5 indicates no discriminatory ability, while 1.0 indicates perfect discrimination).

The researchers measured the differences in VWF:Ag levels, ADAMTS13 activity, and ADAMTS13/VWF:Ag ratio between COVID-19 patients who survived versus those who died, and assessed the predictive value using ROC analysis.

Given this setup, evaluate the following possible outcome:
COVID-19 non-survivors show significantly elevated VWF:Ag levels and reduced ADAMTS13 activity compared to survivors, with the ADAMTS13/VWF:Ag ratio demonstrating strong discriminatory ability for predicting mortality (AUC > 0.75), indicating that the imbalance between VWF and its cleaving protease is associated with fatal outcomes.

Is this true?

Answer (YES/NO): NO